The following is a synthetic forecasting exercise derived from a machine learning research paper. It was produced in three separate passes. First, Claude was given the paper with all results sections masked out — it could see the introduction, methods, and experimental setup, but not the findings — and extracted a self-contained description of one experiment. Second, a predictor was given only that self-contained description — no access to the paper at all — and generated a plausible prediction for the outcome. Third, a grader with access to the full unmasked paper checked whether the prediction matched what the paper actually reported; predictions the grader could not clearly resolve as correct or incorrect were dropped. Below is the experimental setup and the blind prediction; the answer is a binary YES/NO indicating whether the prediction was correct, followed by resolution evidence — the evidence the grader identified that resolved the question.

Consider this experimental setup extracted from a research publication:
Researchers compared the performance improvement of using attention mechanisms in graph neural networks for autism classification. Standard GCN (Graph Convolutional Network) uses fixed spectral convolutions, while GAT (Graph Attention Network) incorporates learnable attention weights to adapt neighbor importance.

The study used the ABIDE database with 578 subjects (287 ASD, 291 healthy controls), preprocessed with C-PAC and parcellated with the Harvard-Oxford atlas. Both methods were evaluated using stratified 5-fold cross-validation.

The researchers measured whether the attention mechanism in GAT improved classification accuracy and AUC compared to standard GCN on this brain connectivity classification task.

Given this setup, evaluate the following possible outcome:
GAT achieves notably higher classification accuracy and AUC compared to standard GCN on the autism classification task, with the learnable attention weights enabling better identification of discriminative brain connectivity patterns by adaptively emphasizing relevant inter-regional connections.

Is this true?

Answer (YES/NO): NO